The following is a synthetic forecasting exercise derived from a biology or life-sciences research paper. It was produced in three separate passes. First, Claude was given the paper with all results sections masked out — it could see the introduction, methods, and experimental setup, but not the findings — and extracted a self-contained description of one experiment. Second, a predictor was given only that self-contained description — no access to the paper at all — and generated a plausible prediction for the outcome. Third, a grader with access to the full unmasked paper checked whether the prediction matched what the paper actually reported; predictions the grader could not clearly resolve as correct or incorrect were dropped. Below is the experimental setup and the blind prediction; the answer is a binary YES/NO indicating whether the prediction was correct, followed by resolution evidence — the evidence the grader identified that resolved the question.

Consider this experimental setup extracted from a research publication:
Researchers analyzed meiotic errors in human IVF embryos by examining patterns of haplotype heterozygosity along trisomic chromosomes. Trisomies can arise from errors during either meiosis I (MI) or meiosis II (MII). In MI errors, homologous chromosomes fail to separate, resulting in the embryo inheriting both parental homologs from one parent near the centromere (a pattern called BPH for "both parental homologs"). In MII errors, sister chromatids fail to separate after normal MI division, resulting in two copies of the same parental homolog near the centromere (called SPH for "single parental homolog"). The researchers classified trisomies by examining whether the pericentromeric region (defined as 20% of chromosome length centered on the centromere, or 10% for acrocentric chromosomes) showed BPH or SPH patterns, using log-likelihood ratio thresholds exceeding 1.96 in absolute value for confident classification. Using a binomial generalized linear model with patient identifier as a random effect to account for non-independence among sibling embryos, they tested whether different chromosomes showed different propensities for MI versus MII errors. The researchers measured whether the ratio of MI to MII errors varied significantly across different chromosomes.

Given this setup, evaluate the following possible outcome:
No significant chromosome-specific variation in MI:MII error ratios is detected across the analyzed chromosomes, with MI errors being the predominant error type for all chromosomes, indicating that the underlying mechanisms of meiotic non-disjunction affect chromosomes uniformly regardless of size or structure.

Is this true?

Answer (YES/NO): NO